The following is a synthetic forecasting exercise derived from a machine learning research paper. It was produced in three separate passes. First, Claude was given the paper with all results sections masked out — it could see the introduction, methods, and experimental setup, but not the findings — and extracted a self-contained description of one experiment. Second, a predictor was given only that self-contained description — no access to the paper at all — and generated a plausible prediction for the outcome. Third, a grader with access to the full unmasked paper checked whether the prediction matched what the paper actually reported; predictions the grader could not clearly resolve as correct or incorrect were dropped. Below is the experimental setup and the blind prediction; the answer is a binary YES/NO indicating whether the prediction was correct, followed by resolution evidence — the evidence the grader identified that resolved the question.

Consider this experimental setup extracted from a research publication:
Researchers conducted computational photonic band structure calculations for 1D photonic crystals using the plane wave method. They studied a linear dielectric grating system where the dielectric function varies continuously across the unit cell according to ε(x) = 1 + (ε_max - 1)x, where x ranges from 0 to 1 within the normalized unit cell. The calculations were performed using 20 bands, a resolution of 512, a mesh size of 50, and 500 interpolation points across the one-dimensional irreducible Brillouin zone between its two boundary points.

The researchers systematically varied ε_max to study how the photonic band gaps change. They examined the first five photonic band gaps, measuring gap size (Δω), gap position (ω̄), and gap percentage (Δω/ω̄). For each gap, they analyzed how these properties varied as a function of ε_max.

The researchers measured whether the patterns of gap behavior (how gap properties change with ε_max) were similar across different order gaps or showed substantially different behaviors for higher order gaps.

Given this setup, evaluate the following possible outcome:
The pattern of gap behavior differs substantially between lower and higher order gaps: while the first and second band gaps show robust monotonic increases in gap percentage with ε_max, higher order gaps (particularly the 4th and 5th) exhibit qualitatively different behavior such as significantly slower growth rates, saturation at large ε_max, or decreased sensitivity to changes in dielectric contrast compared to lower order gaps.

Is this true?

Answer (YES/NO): NO